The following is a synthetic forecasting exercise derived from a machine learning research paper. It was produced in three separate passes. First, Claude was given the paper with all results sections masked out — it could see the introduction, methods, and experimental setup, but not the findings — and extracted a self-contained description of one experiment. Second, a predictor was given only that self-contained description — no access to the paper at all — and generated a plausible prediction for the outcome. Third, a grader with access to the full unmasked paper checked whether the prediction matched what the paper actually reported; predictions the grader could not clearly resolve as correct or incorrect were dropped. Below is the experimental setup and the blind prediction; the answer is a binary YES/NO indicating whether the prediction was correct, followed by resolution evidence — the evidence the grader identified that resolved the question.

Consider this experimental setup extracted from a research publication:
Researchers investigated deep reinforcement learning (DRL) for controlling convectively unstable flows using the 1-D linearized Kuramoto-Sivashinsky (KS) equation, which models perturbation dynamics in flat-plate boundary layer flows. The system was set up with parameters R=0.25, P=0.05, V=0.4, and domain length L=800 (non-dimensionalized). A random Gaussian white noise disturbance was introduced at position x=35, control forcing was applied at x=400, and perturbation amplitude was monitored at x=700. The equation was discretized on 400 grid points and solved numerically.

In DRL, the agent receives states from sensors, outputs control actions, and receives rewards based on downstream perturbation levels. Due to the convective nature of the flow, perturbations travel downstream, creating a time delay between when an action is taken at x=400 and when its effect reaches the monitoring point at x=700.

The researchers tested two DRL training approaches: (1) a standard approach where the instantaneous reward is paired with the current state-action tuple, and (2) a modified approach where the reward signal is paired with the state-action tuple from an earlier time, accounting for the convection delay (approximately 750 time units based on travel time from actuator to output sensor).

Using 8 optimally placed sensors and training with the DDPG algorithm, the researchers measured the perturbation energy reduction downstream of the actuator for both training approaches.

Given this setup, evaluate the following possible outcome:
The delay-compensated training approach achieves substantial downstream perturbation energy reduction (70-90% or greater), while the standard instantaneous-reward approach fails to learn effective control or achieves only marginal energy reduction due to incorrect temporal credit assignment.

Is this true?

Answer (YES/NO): NO